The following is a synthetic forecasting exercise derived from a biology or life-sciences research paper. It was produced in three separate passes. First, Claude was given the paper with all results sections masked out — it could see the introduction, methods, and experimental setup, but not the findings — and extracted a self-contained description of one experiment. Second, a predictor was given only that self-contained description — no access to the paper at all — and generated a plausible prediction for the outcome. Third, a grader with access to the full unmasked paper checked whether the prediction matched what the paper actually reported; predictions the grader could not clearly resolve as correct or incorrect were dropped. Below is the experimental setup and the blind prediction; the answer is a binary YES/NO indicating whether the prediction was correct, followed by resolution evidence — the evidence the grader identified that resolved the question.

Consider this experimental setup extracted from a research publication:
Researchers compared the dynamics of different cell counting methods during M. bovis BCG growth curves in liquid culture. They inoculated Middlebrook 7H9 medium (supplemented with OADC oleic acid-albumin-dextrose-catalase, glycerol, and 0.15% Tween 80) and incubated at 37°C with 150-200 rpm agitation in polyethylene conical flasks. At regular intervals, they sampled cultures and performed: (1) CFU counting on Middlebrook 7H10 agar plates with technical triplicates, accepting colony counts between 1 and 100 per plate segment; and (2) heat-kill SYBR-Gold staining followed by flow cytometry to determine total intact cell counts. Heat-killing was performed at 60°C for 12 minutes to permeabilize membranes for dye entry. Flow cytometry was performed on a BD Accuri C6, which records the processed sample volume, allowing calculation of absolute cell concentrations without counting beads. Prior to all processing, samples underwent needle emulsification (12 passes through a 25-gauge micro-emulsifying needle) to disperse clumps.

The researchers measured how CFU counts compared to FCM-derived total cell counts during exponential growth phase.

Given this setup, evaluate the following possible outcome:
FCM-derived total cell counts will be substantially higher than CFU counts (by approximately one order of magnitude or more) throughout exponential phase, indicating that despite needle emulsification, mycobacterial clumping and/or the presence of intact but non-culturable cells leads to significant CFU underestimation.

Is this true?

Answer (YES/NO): NO